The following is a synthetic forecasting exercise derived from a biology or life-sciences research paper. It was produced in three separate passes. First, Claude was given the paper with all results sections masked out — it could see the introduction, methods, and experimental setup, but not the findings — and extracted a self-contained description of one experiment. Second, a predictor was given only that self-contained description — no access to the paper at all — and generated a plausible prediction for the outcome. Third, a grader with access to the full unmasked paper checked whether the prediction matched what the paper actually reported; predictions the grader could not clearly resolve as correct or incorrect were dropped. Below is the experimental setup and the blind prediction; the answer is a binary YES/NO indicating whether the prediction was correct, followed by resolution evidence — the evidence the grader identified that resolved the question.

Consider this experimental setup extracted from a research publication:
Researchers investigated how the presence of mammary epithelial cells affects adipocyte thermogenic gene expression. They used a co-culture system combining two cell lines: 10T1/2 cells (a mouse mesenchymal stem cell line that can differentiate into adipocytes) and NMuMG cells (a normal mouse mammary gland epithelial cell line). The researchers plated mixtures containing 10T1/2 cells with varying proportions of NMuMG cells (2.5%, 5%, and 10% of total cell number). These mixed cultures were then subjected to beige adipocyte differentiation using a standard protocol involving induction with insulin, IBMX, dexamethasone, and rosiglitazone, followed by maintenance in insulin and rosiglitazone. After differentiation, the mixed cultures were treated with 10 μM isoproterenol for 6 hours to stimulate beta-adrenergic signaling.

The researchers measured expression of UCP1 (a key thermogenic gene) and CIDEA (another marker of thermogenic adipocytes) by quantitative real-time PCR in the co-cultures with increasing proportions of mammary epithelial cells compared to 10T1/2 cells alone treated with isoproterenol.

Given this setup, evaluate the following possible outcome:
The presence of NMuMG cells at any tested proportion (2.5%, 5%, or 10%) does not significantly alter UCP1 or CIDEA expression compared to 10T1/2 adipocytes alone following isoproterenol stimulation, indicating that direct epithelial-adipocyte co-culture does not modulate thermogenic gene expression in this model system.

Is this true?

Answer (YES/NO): NO